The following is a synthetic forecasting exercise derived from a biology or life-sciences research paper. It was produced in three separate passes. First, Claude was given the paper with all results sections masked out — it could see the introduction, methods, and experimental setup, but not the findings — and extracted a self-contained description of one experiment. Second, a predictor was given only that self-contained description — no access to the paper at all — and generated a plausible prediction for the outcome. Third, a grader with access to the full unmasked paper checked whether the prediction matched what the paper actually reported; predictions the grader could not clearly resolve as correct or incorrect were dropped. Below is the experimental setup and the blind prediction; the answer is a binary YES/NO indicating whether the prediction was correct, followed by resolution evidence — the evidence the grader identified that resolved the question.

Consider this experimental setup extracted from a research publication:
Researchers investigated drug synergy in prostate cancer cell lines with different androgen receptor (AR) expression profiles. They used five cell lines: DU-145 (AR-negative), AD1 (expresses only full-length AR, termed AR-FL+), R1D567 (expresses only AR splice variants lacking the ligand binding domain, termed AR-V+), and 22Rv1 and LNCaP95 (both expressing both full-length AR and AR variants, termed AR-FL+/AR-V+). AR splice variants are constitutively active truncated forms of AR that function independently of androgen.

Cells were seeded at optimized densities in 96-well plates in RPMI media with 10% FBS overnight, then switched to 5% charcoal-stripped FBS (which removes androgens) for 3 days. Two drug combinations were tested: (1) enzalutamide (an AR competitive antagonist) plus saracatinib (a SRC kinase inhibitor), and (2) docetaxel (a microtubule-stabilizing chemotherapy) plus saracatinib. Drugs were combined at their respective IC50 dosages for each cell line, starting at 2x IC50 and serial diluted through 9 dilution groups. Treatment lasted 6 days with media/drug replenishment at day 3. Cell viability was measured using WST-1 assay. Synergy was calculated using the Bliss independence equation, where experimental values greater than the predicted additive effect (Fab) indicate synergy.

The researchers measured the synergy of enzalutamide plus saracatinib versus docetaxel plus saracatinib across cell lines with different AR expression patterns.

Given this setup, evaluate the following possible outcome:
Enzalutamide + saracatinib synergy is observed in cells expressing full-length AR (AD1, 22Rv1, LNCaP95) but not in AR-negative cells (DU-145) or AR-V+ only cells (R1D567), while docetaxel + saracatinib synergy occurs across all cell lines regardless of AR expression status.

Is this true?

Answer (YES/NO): NO